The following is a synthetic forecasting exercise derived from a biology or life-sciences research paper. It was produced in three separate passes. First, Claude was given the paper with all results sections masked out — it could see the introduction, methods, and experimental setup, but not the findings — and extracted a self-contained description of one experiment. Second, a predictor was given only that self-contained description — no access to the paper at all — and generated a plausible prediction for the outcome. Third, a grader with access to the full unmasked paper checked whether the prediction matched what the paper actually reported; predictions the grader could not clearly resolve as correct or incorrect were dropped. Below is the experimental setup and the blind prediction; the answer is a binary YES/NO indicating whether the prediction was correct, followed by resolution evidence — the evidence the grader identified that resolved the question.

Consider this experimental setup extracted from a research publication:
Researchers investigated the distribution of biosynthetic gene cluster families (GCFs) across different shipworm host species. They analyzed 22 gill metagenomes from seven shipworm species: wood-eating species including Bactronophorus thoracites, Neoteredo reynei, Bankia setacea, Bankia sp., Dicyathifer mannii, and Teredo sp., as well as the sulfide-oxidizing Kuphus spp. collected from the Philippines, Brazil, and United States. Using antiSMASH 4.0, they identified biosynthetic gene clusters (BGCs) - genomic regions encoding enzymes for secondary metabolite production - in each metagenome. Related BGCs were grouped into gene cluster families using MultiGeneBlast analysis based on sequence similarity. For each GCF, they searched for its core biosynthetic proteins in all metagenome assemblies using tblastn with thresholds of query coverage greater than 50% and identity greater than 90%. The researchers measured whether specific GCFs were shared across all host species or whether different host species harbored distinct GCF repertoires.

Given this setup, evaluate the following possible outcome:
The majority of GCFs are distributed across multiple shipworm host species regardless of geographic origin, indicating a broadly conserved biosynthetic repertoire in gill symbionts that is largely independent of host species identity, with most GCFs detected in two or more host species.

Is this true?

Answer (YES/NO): NO